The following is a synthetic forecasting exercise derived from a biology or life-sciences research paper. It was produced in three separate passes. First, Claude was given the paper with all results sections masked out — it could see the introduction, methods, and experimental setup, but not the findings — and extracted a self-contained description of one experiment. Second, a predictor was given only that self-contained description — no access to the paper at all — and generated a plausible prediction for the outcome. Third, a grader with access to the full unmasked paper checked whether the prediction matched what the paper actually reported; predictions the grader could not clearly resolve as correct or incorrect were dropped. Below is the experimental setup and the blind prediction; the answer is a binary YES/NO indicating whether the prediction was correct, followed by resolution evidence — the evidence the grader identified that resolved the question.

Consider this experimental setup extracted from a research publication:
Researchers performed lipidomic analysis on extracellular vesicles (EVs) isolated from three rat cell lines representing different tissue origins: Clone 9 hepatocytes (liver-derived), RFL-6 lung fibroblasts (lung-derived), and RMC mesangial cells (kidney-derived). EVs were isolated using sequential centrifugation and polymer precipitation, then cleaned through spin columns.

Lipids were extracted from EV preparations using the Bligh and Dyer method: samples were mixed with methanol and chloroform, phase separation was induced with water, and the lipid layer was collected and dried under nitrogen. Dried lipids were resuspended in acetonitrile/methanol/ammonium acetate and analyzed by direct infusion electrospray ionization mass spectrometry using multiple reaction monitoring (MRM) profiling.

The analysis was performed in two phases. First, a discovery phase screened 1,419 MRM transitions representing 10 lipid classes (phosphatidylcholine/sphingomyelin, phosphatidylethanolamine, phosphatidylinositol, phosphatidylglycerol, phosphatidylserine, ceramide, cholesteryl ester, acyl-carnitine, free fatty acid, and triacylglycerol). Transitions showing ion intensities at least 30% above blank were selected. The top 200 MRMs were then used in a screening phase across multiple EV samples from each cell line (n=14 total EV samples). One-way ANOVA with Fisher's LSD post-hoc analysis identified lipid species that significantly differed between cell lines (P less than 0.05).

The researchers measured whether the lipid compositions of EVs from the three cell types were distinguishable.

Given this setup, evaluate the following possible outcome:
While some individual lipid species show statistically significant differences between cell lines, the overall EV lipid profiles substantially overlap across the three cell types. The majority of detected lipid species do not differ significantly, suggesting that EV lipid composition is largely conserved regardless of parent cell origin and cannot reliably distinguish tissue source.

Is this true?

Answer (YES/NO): NO